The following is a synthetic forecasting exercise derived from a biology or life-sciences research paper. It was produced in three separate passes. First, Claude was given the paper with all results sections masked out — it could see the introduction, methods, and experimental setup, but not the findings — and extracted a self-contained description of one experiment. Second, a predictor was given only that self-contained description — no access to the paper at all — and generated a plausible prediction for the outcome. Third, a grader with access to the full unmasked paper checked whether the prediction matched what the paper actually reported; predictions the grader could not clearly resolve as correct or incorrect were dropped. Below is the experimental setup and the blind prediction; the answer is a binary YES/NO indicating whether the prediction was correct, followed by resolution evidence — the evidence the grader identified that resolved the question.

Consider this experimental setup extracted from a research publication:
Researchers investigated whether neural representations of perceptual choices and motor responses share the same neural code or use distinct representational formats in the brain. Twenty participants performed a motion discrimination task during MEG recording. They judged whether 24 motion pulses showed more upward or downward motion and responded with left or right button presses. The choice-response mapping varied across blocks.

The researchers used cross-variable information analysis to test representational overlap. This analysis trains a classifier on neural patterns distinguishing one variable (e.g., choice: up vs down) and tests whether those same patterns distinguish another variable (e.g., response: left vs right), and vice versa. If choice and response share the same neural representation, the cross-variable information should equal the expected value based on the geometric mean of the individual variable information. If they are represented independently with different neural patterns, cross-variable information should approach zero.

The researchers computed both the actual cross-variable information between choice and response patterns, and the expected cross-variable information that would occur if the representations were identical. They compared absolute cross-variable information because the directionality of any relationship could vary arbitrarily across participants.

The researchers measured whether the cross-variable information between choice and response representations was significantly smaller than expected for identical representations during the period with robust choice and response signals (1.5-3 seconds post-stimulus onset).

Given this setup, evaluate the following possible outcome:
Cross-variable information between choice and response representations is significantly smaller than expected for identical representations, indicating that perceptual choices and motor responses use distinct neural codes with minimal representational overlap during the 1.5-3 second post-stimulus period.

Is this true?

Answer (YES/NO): YES